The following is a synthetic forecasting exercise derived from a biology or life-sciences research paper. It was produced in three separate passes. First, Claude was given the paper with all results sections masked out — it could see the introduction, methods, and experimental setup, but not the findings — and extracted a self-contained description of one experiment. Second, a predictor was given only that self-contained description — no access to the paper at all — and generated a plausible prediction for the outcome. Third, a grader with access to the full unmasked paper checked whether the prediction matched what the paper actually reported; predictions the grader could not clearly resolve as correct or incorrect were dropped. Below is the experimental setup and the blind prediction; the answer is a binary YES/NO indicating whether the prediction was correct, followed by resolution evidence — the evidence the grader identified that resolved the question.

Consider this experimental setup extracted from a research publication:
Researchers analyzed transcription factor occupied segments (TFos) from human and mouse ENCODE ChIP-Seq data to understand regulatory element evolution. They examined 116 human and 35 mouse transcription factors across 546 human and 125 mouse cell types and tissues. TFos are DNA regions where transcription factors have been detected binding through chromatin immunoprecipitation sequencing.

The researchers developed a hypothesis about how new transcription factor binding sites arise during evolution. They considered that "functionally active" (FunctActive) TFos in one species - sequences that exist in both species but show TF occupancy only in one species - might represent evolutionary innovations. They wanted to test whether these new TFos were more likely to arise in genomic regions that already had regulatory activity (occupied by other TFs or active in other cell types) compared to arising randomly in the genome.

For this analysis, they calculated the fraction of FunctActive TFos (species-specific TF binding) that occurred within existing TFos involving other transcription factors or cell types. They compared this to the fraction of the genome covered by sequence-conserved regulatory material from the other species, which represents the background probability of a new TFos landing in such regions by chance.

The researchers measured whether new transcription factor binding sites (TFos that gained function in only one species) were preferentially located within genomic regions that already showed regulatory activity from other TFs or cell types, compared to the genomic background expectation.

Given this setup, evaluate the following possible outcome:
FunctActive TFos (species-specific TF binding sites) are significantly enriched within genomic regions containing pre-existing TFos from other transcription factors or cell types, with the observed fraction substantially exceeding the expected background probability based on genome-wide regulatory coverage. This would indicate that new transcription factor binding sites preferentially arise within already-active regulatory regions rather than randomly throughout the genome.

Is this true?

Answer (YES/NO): YES